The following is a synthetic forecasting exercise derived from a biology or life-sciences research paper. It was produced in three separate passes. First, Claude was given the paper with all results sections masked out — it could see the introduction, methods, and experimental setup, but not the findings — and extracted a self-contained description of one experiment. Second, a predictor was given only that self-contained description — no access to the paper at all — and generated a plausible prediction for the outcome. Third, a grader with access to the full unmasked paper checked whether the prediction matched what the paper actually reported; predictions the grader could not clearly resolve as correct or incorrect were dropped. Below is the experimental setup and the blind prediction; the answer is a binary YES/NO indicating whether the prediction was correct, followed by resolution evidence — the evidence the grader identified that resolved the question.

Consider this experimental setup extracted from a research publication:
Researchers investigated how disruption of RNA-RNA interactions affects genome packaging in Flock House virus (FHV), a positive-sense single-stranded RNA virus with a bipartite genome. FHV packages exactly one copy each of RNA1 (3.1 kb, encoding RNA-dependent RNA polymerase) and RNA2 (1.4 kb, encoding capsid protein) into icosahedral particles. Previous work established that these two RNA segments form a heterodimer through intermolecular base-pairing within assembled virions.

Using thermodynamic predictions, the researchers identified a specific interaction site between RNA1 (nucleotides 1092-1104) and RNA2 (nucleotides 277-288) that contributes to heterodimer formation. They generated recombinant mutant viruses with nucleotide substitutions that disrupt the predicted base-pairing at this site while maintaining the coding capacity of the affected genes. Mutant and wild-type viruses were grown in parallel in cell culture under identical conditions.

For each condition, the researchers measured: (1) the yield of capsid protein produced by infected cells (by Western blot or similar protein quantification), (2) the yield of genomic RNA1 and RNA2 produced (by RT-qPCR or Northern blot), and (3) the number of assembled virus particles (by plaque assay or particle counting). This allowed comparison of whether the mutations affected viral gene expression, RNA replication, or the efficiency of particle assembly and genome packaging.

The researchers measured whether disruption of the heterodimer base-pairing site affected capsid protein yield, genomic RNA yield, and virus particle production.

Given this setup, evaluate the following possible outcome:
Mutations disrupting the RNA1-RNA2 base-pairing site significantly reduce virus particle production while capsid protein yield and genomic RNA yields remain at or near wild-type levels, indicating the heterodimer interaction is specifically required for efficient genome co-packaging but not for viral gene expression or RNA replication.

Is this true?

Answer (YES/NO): NO